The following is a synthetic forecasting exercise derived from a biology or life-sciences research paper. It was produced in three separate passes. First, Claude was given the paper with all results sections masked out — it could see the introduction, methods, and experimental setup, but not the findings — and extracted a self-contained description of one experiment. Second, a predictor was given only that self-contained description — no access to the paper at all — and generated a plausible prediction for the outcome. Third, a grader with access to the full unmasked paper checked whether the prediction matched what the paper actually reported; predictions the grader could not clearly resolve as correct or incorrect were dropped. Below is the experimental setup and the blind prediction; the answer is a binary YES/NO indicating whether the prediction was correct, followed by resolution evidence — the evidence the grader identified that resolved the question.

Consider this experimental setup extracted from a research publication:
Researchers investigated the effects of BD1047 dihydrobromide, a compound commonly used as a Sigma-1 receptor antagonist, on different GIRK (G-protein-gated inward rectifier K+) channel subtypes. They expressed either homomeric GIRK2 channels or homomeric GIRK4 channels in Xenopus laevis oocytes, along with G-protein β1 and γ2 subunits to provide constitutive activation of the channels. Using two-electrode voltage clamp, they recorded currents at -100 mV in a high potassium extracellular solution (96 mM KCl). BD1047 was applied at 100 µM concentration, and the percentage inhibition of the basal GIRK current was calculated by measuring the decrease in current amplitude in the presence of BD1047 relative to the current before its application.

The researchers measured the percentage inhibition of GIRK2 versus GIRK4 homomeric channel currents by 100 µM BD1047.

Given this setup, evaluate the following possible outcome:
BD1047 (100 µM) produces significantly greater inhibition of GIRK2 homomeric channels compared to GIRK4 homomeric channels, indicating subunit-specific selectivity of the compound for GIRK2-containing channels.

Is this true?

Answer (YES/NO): NO